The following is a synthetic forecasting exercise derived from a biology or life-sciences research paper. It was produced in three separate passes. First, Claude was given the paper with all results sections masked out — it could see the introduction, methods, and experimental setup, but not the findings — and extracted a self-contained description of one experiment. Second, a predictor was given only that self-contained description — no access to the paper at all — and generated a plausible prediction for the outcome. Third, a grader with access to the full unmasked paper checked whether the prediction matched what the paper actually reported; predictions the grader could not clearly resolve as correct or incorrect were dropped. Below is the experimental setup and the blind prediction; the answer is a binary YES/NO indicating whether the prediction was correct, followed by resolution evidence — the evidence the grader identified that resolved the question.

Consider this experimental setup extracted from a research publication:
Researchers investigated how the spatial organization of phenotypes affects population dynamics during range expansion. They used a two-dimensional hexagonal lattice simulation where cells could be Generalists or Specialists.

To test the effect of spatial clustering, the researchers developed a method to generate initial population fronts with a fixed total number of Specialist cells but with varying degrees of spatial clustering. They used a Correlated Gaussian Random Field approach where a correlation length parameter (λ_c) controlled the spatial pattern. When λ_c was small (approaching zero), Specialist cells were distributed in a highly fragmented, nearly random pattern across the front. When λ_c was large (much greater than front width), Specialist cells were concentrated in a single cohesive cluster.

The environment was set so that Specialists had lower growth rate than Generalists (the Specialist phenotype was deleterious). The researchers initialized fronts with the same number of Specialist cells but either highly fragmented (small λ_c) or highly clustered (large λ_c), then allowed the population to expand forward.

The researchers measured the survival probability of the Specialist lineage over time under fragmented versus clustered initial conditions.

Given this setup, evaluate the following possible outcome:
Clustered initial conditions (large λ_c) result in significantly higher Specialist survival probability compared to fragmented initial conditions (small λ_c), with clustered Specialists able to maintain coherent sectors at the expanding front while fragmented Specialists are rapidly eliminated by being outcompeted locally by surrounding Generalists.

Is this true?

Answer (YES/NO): YES